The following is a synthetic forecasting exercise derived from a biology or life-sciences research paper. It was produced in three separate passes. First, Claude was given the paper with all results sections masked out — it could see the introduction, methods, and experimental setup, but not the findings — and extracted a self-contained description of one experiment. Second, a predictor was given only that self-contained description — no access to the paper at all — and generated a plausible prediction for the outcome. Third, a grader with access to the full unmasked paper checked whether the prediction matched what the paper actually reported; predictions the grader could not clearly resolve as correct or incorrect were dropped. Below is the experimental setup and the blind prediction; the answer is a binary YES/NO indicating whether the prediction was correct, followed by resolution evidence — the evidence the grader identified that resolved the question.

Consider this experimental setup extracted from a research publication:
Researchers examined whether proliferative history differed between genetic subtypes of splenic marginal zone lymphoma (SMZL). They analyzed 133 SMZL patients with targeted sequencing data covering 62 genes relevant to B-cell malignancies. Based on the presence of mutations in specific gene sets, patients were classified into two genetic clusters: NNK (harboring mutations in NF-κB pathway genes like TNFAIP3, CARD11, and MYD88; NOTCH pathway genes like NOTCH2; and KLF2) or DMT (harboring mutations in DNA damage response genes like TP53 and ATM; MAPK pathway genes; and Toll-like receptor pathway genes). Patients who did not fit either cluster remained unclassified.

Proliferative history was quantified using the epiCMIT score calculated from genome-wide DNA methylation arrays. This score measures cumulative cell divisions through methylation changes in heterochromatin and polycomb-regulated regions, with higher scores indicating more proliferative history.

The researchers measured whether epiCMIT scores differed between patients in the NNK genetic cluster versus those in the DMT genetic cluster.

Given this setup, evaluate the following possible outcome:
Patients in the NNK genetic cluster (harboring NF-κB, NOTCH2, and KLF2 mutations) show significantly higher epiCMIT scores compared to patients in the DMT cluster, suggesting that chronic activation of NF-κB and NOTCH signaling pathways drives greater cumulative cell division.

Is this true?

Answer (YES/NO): YES